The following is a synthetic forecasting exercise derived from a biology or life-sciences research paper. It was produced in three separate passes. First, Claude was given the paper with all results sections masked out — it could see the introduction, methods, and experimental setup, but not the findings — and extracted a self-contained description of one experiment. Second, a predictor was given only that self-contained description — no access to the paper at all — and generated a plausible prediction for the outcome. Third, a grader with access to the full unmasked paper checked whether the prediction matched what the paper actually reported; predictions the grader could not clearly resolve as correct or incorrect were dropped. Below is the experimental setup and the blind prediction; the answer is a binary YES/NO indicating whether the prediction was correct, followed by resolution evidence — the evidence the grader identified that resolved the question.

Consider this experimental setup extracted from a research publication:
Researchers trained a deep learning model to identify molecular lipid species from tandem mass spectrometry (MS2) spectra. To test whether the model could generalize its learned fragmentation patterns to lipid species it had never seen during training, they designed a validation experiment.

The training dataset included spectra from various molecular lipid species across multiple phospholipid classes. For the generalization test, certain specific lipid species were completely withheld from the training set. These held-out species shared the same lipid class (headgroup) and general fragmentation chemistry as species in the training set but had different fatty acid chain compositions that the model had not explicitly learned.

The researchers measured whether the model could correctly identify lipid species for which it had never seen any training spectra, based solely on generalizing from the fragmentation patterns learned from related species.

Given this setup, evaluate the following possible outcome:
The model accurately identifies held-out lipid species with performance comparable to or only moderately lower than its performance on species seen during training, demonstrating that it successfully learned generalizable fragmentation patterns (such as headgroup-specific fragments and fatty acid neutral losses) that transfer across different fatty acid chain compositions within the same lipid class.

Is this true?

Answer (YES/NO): NO